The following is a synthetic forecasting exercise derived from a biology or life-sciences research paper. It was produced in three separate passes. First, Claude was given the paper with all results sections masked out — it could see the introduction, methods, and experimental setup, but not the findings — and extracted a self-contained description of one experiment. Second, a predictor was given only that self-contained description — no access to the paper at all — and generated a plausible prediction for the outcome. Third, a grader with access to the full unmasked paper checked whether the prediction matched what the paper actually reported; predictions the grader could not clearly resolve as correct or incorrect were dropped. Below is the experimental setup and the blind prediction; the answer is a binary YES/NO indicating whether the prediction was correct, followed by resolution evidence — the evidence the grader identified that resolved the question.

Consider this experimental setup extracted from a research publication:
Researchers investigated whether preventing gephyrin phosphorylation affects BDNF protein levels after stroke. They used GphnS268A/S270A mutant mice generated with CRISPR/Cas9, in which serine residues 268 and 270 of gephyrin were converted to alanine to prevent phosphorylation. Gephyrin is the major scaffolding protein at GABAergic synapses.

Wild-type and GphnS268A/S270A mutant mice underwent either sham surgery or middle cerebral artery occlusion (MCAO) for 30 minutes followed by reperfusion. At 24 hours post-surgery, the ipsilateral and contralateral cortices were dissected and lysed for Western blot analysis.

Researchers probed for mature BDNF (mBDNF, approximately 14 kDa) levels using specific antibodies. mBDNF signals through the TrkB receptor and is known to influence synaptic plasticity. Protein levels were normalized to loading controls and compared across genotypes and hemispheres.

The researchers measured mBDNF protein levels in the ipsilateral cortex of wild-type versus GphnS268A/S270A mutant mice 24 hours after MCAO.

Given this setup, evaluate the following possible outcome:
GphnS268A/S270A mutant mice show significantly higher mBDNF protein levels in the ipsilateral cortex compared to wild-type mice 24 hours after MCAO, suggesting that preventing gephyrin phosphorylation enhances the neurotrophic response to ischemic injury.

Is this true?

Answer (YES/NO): NO